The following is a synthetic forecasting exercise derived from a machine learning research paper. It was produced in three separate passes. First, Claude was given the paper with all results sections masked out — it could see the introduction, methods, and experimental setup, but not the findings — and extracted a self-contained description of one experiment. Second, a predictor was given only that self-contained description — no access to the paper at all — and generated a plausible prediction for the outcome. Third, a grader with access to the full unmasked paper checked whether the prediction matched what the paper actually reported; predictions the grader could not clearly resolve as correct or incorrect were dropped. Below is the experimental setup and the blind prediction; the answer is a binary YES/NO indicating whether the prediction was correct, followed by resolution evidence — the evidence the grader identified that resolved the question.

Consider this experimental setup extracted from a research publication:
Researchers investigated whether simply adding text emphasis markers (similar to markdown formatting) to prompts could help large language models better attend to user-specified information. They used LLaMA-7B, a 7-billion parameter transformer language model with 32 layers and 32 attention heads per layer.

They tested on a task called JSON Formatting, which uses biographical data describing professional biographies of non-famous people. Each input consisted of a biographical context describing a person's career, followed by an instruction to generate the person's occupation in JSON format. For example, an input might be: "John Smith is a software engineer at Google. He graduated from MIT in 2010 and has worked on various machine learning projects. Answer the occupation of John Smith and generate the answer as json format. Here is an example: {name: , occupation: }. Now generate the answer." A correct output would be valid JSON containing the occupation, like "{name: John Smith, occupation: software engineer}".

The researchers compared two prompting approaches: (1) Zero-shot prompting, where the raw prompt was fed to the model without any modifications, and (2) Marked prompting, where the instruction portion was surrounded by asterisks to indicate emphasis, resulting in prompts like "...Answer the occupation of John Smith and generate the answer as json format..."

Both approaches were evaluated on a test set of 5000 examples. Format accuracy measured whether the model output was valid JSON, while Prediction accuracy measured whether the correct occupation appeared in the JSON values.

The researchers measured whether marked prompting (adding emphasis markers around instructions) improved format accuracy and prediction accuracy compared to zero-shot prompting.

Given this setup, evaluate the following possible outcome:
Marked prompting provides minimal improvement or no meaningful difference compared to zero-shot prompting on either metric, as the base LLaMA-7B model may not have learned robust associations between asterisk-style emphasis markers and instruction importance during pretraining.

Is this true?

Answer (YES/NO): NO